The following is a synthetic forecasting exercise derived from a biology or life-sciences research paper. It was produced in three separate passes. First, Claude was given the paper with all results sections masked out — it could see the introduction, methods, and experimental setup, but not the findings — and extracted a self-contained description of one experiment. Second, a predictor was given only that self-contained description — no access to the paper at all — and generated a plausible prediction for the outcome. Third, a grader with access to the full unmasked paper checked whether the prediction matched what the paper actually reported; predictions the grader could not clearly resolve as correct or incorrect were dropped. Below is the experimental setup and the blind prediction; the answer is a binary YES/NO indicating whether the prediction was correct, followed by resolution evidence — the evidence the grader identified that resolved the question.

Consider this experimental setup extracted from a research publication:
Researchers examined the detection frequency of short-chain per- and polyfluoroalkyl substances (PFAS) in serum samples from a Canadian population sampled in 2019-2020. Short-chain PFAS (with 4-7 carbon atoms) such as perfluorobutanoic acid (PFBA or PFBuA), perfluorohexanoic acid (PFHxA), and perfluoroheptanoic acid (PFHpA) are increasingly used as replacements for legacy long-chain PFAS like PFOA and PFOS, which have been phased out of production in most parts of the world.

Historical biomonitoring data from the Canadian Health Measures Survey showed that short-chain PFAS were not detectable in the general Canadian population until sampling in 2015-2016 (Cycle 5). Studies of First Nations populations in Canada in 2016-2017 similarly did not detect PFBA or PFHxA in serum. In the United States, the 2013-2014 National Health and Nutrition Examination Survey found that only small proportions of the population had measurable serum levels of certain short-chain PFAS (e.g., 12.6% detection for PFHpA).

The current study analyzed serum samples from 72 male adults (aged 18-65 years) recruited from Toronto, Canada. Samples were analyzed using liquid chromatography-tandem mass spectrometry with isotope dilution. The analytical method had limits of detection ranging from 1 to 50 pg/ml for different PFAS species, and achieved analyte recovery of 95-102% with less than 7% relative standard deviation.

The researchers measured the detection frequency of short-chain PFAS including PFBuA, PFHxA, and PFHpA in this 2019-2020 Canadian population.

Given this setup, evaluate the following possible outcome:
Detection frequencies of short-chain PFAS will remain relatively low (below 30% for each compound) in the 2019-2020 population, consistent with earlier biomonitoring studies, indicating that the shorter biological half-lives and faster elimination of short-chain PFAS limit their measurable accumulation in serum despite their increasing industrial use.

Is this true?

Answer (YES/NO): NO